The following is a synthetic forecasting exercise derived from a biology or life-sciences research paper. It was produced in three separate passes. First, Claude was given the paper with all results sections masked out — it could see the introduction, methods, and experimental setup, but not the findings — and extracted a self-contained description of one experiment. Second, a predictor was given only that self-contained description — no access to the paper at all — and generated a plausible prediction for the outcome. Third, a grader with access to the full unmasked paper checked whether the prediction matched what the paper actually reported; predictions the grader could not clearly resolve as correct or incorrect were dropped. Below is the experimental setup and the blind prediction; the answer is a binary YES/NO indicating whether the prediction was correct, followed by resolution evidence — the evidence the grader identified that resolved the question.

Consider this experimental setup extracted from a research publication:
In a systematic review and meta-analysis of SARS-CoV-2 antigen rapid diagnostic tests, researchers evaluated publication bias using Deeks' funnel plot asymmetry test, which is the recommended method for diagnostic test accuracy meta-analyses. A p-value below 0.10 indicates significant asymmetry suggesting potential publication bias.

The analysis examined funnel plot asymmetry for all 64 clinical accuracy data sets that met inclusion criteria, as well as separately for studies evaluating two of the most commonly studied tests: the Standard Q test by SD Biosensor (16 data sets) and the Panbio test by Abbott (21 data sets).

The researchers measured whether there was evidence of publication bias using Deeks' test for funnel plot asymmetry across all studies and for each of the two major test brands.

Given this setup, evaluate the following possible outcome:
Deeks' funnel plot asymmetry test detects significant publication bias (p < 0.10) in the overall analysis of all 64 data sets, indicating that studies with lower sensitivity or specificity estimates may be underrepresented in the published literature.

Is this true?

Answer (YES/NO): YES